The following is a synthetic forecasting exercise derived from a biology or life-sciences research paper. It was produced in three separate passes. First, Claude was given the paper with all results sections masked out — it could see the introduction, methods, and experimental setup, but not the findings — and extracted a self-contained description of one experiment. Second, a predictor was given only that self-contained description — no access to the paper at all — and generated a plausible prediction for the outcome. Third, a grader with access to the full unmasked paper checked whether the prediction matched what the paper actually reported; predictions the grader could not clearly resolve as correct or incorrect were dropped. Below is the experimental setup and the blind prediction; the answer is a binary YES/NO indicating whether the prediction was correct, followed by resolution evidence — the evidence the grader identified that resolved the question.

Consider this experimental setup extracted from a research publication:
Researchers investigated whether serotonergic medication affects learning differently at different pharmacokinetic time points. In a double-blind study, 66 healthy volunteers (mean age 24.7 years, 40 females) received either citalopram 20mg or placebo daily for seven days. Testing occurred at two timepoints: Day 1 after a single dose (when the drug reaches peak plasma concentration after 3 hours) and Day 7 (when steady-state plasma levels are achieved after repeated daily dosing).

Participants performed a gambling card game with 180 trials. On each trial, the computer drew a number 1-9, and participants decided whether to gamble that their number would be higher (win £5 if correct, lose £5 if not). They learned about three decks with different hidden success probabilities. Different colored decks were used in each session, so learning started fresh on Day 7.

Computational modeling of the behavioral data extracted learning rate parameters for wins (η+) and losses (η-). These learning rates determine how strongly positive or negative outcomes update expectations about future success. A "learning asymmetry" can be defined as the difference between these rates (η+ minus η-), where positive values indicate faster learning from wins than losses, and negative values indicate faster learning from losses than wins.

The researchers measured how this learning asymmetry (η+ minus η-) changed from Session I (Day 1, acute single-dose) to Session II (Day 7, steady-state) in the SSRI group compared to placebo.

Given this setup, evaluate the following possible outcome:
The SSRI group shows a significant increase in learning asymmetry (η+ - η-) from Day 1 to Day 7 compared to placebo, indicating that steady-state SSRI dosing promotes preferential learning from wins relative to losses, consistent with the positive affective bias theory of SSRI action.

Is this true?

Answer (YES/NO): NO